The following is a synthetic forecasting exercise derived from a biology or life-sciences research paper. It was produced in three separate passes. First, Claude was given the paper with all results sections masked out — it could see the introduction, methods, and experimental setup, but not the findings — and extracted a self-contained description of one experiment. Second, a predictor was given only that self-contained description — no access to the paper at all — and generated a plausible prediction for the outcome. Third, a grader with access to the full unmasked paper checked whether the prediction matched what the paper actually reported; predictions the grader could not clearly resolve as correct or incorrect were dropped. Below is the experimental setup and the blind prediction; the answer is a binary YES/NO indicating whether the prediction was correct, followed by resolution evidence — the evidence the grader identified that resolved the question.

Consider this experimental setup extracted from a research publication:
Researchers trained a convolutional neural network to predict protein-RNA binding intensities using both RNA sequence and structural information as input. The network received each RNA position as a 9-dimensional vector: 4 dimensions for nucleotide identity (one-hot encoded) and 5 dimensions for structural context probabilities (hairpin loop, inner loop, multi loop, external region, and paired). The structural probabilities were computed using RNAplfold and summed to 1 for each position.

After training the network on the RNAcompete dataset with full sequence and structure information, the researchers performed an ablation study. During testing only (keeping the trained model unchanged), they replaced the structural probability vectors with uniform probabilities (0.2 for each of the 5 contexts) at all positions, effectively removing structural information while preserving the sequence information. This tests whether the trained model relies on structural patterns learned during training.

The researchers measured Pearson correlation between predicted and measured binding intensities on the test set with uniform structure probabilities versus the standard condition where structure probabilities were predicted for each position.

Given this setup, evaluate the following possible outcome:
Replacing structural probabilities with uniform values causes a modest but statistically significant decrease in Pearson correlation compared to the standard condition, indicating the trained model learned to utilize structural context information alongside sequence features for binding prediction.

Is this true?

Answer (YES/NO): NO